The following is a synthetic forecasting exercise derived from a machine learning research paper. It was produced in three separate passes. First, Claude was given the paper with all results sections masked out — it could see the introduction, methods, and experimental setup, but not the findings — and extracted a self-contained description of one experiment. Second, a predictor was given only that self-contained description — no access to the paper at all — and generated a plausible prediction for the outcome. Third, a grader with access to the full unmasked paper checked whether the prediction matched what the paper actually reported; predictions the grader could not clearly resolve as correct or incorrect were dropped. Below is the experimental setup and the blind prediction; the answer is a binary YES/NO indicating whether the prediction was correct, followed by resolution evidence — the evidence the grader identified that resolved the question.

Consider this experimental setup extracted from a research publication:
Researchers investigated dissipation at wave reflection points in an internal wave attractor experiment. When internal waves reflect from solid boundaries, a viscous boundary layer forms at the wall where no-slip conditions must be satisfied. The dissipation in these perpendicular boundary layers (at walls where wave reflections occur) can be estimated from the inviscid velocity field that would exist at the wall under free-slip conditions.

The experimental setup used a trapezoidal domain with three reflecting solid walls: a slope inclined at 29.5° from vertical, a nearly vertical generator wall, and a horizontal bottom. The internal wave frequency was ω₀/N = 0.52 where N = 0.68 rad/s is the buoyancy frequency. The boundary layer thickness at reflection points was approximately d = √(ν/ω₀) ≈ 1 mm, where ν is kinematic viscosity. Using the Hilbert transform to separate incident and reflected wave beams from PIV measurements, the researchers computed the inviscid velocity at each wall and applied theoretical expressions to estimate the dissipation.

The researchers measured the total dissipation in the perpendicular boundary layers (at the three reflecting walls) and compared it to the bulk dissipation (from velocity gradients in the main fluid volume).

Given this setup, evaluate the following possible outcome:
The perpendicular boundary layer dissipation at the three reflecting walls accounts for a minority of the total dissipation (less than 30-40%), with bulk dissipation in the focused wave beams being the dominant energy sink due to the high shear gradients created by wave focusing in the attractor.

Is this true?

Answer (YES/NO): NO